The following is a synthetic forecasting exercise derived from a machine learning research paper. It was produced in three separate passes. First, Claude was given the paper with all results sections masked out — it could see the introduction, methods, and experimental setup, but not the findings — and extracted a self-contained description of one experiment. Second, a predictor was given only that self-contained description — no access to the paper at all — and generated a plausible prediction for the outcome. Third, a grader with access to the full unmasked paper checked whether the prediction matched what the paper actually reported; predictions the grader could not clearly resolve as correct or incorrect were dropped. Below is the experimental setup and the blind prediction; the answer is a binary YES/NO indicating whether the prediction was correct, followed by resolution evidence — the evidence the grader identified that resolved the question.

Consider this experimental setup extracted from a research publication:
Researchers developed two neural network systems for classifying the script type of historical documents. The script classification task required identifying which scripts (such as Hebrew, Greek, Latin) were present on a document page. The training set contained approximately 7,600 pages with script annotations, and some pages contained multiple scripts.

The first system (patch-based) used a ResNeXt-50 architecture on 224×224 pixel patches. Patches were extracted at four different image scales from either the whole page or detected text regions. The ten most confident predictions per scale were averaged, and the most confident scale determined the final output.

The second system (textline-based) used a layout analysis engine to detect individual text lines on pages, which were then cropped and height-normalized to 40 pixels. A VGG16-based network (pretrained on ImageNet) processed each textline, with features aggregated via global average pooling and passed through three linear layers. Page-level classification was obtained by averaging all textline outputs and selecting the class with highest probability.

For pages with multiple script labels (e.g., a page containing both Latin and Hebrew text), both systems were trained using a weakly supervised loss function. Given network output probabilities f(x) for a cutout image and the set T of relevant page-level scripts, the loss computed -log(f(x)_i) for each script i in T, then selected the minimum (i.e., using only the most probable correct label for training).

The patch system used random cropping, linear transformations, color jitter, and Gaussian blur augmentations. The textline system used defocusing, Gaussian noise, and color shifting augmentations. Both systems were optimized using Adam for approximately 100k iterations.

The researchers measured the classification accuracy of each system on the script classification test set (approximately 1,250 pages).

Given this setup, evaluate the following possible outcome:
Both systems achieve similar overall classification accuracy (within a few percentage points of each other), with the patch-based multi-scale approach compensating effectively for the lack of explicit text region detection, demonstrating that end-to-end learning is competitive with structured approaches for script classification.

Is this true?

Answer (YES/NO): NO